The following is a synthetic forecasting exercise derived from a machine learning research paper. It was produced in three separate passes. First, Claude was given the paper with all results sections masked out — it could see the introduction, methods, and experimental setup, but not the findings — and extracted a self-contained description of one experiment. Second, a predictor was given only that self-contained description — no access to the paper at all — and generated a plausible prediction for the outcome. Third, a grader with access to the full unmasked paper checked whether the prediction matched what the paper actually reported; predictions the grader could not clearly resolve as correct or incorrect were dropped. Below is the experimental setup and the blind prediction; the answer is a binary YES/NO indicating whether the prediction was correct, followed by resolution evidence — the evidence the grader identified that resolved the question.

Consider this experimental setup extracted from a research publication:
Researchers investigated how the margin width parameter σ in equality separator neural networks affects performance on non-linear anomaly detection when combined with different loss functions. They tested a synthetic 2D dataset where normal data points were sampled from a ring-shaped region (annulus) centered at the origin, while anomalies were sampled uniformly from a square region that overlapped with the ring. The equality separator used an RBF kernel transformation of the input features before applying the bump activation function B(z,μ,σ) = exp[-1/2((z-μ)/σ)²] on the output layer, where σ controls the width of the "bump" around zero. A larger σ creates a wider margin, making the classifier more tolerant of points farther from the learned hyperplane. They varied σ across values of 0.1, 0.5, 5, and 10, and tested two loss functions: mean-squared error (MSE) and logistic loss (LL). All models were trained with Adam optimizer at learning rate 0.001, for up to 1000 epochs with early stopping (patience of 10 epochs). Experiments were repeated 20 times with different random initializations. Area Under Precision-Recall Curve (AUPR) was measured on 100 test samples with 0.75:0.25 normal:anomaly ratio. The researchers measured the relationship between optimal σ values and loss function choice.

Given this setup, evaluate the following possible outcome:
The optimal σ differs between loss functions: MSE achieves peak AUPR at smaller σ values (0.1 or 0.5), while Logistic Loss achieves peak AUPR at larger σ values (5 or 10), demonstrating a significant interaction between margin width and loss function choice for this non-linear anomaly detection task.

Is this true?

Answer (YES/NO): NO